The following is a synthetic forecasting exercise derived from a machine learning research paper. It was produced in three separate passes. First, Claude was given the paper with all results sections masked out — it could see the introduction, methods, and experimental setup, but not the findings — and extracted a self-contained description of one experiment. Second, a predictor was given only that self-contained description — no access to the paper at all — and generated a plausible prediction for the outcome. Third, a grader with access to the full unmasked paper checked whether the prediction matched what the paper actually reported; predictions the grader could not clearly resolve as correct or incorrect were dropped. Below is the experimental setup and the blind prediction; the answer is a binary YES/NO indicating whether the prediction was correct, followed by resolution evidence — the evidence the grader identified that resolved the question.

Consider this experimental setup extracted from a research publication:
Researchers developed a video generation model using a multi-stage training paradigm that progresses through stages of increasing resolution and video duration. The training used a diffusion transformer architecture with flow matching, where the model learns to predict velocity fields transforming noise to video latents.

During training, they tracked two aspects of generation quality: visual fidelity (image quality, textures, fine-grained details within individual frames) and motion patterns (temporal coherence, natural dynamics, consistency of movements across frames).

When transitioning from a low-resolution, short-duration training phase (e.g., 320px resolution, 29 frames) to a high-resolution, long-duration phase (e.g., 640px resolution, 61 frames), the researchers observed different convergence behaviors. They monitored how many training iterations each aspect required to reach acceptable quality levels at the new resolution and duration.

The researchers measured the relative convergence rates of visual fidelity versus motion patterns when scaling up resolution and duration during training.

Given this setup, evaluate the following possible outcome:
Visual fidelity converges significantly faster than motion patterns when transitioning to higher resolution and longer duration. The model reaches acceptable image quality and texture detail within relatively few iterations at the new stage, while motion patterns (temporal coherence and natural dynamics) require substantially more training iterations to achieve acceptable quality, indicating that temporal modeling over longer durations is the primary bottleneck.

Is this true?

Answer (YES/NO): YES